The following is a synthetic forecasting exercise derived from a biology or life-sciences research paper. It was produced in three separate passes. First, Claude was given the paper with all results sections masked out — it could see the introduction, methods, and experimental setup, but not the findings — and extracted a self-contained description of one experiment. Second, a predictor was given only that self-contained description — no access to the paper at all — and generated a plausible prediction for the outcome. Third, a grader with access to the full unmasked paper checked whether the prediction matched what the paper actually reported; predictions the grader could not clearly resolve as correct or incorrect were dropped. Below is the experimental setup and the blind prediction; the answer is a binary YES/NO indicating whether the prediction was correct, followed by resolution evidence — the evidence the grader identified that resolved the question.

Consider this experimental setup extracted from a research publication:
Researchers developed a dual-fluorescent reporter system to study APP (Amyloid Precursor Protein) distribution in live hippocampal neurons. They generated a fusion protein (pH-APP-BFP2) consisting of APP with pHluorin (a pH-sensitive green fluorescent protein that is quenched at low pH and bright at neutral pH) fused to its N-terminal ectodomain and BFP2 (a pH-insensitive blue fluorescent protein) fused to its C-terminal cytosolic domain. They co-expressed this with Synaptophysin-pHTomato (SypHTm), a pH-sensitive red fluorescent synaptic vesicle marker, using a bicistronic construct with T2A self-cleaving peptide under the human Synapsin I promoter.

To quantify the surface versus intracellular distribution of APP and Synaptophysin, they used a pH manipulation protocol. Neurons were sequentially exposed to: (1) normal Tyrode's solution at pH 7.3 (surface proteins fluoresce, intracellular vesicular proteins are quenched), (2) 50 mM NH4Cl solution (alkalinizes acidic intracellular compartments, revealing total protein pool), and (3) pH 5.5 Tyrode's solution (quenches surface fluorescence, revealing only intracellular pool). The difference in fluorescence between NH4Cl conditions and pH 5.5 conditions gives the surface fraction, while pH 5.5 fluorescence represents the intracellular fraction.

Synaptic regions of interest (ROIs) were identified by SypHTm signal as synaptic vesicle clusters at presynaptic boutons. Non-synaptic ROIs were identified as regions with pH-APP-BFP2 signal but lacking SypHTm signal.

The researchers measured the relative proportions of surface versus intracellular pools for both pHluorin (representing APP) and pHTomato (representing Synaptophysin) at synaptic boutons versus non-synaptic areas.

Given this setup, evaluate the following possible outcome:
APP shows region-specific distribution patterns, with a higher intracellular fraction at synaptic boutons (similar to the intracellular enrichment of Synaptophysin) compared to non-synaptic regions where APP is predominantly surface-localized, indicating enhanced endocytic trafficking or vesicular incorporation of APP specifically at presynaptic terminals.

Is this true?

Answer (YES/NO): NO